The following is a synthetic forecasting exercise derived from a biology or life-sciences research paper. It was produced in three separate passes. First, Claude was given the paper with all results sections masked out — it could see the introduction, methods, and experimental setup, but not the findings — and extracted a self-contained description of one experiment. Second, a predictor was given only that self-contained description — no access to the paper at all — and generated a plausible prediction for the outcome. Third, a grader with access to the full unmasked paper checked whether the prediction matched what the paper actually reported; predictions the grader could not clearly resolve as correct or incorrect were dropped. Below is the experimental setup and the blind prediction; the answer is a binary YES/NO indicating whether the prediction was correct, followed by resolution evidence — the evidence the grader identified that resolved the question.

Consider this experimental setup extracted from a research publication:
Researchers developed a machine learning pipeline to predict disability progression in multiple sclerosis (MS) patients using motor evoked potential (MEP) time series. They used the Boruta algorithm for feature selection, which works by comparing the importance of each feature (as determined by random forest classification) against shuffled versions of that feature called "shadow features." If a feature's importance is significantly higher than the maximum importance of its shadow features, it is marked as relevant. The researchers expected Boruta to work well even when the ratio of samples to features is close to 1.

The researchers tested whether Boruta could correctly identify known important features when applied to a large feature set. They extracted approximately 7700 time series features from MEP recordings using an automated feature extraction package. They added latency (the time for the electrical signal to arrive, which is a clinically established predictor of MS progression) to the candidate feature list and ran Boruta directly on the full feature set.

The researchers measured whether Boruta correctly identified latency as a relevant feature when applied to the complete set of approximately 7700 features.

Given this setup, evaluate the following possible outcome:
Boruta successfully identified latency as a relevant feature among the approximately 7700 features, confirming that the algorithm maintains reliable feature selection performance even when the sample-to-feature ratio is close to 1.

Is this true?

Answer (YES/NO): NO